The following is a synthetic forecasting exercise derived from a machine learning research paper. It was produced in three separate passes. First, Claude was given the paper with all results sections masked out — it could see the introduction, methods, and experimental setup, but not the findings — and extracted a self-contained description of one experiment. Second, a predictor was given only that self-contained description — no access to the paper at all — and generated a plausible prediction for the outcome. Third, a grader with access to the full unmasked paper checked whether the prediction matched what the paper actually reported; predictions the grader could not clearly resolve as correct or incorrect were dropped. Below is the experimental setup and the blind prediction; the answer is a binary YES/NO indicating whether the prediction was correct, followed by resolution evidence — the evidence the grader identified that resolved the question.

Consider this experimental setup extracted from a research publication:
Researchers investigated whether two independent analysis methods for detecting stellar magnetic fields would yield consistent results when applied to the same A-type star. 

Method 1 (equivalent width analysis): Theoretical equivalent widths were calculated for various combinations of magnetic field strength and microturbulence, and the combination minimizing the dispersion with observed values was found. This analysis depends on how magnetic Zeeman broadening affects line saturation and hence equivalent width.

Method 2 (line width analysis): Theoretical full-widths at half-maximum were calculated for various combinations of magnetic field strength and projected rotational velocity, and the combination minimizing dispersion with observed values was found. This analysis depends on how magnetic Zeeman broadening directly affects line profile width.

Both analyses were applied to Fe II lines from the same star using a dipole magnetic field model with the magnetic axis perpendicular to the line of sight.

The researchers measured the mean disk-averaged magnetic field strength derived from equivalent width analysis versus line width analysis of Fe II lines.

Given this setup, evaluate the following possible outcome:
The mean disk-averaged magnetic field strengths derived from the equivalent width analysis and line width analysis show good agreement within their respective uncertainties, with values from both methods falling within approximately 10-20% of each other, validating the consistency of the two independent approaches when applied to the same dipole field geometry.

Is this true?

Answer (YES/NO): NO